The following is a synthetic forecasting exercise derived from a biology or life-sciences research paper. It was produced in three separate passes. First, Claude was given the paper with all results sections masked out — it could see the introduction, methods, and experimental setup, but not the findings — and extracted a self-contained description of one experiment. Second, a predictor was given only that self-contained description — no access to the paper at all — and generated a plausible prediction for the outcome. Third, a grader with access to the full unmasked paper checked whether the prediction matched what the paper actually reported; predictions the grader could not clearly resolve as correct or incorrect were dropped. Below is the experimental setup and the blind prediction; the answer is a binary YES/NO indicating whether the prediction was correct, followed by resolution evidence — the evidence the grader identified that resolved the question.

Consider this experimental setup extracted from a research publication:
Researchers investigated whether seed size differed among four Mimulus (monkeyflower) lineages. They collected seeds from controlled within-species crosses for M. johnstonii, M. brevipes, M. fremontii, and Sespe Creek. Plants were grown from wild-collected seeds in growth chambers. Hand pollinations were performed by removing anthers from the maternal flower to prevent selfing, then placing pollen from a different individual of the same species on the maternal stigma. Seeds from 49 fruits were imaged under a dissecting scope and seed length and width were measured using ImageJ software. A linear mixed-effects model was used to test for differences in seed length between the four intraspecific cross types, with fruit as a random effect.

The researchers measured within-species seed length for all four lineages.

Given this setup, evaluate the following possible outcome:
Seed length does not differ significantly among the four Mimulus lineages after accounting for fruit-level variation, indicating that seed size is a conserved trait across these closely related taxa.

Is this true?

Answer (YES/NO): NO